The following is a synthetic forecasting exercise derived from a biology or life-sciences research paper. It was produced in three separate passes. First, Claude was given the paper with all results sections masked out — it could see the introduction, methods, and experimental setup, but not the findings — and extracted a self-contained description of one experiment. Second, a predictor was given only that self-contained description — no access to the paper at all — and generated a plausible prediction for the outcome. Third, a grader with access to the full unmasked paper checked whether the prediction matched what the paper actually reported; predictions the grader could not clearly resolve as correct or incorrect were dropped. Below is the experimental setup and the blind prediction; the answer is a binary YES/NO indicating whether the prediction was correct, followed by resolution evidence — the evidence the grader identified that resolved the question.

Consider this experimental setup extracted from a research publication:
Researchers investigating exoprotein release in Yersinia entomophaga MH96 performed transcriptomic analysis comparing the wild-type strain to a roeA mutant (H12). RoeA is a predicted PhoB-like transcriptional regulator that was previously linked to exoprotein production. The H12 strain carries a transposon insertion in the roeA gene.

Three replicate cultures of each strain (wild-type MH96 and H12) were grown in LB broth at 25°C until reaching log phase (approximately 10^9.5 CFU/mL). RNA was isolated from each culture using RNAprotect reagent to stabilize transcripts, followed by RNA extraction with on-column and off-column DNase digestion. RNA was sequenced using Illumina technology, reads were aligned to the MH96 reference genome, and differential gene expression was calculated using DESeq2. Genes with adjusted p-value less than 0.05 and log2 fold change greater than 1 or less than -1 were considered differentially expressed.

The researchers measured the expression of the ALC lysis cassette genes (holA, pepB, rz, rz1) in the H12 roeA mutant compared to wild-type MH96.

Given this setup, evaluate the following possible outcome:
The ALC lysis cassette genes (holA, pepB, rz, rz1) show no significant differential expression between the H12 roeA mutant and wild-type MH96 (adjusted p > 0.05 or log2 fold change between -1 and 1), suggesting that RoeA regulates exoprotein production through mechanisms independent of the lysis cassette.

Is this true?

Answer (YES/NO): NO